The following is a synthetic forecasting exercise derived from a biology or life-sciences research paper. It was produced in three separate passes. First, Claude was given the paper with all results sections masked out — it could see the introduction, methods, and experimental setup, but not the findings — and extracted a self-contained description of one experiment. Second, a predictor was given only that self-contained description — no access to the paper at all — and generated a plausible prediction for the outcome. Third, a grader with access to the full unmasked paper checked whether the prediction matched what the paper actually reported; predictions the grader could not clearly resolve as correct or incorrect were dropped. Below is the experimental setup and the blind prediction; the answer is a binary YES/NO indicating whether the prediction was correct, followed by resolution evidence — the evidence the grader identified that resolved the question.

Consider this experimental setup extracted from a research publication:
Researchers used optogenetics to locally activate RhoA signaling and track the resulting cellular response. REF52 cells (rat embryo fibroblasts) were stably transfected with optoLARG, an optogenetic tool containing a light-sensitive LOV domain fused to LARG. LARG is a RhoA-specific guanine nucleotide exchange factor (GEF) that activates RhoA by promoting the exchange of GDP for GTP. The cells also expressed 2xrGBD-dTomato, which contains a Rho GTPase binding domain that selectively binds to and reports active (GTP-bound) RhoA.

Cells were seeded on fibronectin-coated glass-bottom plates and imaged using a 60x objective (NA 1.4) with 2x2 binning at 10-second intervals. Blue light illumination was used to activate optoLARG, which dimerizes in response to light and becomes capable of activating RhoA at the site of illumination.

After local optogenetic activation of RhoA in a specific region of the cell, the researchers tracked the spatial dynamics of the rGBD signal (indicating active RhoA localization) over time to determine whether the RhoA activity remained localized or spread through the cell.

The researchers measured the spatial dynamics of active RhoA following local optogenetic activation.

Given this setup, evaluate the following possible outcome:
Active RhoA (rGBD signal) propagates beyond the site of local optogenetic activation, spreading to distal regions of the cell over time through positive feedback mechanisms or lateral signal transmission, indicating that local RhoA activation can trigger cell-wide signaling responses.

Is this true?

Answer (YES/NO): NO